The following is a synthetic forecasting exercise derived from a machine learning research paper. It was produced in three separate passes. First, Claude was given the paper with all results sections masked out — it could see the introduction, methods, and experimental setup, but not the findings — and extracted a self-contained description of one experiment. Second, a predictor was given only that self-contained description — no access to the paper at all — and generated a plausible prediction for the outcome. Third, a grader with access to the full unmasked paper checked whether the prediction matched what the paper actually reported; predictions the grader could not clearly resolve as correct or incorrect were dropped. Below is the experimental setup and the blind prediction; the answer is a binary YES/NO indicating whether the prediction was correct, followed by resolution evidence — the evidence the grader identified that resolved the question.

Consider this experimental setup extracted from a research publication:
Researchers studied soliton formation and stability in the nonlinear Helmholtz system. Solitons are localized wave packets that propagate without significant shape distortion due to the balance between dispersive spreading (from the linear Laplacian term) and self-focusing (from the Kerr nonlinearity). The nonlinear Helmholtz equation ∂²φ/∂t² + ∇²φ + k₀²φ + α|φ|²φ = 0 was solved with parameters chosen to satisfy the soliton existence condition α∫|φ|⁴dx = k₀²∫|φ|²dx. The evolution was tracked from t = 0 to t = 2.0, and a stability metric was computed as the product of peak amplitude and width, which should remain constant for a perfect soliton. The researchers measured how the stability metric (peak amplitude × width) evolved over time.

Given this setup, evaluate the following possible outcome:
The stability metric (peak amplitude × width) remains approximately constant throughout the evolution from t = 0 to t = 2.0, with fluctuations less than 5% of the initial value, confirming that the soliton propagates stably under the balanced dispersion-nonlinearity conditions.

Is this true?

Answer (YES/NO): NO